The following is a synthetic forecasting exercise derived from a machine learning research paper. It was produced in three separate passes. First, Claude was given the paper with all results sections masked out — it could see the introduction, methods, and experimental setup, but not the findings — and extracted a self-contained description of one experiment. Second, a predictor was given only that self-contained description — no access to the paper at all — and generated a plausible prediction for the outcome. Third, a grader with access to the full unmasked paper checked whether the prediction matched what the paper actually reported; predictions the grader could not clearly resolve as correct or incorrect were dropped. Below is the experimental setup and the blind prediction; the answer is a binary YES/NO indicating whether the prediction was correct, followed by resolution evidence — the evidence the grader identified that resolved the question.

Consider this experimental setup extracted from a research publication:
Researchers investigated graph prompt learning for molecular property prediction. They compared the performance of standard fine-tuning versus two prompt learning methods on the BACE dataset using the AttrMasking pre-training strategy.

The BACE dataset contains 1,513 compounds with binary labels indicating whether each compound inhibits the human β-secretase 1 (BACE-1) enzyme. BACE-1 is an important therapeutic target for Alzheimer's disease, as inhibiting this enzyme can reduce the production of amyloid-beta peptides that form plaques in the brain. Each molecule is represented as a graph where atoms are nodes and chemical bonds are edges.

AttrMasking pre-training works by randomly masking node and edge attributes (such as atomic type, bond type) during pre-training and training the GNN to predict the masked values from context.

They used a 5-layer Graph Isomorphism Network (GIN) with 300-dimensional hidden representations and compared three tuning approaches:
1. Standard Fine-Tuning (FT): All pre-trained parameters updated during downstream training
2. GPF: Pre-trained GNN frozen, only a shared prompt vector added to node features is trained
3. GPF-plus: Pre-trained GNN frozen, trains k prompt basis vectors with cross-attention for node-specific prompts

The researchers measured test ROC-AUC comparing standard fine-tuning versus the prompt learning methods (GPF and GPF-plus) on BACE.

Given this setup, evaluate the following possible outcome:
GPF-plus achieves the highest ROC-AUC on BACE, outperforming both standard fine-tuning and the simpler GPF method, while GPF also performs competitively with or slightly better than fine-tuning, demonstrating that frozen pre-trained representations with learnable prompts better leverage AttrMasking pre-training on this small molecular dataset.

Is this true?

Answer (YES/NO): YES